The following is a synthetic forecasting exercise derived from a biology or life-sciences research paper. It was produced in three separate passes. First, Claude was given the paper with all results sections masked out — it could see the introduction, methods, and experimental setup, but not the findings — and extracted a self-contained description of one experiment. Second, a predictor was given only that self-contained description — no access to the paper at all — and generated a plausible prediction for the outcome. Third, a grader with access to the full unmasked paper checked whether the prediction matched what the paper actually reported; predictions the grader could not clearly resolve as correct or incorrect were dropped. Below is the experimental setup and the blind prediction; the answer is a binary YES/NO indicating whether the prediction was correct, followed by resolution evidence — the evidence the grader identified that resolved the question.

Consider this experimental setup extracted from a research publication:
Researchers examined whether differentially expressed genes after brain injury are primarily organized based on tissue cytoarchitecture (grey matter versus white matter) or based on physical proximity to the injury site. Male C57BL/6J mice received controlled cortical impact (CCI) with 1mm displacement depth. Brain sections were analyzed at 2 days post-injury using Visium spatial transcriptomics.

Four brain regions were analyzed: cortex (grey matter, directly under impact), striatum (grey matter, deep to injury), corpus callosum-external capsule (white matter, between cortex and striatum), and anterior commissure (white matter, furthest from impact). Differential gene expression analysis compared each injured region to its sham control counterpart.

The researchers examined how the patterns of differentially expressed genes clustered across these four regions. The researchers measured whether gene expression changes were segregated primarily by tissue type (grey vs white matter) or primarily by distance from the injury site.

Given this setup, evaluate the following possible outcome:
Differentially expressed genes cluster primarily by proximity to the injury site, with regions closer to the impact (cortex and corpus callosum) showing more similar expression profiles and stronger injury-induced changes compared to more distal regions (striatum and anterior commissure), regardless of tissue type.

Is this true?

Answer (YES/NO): NO